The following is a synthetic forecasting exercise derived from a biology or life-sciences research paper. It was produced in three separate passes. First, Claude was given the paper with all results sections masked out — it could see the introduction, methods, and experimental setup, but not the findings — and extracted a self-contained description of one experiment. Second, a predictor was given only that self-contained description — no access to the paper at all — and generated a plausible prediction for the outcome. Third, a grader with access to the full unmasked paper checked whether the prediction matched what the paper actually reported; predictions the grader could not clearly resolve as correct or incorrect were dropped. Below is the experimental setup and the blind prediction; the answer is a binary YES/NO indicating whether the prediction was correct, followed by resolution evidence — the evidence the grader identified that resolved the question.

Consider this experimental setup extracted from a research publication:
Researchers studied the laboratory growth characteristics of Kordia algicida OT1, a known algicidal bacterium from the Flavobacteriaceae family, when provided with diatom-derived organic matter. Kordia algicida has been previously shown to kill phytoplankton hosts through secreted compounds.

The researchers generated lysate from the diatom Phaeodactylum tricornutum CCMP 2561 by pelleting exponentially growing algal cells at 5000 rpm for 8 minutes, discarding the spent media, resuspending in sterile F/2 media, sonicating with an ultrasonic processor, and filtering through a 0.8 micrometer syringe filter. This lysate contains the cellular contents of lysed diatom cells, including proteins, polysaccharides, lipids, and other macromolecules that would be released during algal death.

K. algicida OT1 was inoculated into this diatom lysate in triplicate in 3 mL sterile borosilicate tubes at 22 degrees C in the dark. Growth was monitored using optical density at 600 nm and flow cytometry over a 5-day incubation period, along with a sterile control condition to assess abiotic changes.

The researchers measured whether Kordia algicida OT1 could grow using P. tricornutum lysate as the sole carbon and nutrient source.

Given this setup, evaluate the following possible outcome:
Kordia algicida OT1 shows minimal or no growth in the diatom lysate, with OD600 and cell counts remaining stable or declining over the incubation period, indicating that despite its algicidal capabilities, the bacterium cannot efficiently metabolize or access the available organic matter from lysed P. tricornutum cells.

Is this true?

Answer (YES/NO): NO